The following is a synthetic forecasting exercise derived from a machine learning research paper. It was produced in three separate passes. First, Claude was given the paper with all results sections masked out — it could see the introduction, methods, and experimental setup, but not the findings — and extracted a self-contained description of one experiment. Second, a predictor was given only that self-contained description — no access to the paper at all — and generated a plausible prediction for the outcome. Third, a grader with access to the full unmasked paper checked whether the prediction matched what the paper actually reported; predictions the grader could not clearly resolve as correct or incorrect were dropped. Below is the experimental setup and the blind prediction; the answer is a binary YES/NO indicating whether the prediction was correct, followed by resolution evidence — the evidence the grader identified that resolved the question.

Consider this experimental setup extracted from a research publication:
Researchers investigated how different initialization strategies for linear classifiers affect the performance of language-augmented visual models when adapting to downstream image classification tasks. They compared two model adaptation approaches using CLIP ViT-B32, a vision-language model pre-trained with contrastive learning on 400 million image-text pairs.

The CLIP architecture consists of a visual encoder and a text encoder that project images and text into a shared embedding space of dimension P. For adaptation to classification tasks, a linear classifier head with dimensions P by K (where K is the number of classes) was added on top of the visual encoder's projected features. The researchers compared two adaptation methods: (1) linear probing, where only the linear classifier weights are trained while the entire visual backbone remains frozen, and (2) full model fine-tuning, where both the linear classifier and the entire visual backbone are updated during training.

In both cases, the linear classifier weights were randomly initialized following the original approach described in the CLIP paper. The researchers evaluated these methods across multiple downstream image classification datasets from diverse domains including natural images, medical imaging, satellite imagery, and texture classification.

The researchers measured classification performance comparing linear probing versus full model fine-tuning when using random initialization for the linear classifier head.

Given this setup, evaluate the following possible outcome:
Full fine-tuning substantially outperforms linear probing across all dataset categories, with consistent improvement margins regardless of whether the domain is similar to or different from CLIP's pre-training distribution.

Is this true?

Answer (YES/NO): NO